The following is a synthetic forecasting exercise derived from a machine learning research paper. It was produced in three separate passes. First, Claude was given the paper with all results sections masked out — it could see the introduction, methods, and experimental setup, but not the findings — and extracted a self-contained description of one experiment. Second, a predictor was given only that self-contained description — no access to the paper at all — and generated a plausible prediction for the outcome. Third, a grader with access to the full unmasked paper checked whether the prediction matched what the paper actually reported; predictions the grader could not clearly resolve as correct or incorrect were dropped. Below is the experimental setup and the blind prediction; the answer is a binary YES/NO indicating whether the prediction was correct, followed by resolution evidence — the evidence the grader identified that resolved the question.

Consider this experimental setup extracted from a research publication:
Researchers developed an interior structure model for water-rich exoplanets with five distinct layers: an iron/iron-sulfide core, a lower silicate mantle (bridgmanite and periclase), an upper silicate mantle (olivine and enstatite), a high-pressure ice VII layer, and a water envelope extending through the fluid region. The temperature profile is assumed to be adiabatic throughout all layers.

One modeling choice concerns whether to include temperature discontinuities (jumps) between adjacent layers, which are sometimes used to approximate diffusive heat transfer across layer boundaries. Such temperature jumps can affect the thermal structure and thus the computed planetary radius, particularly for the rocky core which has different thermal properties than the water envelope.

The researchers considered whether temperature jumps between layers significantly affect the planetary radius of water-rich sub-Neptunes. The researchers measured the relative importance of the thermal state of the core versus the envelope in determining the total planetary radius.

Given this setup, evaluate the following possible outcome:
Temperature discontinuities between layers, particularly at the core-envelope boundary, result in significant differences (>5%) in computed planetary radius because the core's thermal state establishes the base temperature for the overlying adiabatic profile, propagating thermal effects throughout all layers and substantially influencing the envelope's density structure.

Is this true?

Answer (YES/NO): NO